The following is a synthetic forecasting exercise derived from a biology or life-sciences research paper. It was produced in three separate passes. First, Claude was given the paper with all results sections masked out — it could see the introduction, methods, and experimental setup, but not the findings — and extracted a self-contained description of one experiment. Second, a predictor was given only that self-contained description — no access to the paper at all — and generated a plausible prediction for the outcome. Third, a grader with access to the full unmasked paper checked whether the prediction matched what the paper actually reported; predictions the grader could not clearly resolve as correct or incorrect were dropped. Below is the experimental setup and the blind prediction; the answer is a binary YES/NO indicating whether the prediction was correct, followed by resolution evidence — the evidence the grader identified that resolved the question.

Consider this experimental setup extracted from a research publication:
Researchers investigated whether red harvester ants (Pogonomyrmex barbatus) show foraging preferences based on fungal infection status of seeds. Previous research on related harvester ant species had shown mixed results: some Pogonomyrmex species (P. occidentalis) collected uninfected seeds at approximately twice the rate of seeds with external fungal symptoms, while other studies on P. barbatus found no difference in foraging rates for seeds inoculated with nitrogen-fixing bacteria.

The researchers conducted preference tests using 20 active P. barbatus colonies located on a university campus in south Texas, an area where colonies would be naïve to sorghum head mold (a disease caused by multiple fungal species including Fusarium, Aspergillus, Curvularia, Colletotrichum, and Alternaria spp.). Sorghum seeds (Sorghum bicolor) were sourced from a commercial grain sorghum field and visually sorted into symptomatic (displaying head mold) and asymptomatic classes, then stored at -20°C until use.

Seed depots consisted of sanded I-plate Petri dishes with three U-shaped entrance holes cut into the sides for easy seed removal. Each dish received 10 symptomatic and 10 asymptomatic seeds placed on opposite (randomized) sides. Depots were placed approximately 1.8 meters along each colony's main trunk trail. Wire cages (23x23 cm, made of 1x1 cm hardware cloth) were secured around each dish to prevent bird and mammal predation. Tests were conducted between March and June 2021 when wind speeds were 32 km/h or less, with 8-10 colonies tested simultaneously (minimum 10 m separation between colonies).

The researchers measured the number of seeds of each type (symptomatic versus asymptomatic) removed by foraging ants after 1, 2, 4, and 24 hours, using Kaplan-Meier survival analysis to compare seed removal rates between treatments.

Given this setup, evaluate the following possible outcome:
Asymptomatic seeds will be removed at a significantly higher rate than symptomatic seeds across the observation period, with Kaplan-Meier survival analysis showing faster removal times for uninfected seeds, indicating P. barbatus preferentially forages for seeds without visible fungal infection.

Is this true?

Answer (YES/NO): NO